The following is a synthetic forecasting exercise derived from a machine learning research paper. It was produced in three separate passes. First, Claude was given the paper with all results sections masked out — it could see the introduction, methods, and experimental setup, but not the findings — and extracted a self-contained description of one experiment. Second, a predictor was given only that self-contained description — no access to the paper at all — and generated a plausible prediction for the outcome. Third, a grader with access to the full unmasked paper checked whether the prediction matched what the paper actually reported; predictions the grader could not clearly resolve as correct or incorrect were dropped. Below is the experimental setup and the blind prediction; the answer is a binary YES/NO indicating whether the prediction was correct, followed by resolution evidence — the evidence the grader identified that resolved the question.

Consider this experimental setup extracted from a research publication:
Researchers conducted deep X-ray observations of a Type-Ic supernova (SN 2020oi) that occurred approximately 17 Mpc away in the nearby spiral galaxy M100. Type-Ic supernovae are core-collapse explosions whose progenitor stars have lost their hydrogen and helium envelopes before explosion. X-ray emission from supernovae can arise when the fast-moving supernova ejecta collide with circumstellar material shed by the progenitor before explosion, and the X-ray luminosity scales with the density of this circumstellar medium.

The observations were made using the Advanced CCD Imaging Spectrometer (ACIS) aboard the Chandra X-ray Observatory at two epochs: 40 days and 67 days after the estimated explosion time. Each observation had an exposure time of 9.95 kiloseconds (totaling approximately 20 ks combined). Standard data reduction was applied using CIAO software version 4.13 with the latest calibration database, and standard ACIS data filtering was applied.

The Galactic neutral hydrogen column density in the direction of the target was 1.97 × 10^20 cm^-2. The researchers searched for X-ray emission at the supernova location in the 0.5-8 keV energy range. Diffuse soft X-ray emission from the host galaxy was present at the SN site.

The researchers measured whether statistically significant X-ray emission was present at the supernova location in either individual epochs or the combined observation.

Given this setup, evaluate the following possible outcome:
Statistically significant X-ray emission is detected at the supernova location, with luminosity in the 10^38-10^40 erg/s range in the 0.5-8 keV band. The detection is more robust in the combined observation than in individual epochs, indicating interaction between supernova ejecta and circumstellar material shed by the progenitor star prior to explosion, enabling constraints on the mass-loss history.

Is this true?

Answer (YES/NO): NO